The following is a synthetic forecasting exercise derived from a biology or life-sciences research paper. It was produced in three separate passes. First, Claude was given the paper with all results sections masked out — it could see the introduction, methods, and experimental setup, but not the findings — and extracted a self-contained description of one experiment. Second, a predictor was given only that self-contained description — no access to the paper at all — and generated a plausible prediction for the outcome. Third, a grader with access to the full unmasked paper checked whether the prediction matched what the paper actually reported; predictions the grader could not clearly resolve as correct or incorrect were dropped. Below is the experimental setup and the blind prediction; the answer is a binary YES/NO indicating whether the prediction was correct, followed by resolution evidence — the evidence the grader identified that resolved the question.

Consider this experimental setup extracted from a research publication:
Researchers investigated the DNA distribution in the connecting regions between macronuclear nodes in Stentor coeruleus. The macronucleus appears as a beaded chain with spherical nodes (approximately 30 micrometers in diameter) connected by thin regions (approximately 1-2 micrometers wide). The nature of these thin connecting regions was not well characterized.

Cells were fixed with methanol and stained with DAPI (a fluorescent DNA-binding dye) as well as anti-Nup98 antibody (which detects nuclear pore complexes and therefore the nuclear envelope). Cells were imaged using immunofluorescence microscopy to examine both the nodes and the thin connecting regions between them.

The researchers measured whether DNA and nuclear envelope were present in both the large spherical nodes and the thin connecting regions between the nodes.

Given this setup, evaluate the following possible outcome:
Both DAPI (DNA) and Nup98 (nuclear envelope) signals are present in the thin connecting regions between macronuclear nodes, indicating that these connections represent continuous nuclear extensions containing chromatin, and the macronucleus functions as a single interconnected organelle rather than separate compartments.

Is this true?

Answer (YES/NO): YES